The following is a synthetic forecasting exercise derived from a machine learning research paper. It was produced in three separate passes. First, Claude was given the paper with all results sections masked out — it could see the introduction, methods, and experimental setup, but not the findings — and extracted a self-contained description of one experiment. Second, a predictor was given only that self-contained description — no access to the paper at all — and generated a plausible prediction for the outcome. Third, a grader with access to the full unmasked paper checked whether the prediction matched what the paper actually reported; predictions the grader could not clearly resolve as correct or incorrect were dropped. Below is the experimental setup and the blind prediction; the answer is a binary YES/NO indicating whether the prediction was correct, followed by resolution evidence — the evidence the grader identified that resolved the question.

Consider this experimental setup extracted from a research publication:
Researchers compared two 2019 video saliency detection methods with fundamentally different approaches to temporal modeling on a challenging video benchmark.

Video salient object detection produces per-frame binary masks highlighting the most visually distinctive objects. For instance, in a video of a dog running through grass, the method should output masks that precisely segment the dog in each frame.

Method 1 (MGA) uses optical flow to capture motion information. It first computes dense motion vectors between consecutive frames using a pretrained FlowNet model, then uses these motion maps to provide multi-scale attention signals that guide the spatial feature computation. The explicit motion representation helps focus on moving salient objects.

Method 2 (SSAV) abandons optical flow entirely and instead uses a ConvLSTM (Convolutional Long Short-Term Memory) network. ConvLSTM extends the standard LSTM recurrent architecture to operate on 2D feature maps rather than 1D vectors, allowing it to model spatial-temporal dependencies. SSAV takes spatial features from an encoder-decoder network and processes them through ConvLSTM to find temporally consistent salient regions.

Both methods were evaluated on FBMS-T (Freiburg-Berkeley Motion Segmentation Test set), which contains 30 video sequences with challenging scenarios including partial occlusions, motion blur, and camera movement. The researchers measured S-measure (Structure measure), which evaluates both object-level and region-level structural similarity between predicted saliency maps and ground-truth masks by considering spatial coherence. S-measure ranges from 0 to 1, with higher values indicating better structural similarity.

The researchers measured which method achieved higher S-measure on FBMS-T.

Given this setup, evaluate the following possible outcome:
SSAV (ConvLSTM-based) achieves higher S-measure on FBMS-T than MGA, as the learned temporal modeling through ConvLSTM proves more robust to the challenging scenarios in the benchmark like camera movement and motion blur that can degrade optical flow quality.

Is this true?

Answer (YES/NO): NO